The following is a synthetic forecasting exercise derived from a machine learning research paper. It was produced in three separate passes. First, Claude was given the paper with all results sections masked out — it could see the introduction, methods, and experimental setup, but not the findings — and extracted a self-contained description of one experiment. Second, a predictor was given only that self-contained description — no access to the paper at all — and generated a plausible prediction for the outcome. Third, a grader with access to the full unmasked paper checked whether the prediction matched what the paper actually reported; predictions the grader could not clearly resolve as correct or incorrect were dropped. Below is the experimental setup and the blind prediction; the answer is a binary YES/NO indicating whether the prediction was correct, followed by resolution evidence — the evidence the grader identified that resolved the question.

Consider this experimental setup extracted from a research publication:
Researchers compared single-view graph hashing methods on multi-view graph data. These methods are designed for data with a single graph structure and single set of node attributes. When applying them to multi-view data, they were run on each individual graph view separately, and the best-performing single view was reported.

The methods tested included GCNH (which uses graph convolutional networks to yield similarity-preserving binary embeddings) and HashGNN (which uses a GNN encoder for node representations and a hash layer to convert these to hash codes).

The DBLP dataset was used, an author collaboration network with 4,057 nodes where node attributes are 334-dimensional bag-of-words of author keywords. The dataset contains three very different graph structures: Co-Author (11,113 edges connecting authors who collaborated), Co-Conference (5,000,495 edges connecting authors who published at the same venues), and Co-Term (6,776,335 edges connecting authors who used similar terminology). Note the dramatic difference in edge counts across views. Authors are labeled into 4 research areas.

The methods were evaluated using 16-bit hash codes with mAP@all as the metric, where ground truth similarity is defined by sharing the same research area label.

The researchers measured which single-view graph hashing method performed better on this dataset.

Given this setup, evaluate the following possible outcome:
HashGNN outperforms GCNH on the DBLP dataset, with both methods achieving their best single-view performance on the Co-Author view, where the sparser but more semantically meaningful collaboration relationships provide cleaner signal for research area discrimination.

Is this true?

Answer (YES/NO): NO